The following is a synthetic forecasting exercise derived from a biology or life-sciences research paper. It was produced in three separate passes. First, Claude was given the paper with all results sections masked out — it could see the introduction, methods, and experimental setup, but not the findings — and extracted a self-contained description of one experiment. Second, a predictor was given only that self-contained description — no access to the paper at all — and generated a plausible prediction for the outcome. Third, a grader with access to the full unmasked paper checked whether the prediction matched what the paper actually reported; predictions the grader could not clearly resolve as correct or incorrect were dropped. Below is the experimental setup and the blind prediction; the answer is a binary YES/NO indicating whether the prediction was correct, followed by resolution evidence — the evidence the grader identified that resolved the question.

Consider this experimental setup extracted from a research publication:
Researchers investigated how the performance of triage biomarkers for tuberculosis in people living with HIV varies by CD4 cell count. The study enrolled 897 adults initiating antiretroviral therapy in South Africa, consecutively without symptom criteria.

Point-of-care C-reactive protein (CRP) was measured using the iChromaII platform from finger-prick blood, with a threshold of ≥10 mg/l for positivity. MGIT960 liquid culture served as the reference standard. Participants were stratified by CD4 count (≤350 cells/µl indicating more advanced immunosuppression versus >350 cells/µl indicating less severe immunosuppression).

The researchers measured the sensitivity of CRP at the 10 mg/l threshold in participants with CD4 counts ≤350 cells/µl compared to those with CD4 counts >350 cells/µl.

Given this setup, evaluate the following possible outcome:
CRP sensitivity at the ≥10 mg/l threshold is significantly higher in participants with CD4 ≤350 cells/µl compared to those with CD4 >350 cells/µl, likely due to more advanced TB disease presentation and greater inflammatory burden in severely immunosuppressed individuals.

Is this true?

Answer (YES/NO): YES